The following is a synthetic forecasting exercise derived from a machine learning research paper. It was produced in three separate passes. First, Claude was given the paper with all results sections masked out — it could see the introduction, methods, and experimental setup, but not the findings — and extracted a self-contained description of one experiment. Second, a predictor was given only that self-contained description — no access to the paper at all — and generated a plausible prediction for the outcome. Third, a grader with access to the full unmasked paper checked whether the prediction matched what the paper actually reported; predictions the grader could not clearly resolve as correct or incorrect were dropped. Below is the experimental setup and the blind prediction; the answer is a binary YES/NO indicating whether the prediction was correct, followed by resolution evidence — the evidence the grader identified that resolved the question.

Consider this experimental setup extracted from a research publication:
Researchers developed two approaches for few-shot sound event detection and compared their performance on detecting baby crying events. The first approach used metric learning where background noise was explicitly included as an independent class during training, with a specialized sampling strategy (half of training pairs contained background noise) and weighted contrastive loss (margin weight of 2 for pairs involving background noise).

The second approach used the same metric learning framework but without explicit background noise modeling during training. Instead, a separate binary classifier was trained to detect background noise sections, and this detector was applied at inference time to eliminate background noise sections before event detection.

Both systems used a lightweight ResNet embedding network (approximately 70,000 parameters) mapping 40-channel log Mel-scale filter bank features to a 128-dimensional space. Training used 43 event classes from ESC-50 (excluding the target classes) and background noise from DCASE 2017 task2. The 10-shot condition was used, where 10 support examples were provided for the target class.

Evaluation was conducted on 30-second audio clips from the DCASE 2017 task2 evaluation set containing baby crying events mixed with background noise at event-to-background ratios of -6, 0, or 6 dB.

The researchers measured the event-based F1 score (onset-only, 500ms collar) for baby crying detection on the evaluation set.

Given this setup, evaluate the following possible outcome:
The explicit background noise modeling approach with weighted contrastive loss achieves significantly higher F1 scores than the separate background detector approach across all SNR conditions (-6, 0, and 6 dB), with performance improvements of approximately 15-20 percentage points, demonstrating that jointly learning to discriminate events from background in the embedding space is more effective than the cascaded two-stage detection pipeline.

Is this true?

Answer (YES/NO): NO